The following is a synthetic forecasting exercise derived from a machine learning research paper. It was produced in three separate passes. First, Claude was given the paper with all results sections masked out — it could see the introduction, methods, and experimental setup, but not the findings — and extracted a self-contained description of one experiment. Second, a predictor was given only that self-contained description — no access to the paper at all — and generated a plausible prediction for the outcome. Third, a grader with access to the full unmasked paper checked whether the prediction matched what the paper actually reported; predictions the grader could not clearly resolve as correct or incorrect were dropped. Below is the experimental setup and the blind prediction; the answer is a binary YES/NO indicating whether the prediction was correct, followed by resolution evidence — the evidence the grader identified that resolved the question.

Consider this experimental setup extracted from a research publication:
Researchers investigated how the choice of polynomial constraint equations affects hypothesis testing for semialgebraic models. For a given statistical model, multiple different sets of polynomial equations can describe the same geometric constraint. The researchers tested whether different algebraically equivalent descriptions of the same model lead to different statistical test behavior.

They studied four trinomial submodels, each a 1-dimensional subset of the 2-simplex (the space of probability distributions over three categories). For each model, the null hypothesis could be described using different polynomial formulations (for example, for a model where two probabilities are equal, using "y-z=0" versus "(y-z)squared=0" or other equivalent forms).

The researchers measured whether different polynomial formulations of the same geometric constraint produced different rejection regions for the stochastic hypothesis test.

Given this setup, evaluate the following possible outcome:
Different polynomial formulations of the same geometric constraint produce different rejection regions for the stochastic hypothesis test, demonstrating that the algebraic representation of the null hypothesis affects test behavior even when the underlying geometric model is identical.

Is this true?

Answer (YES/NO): YES